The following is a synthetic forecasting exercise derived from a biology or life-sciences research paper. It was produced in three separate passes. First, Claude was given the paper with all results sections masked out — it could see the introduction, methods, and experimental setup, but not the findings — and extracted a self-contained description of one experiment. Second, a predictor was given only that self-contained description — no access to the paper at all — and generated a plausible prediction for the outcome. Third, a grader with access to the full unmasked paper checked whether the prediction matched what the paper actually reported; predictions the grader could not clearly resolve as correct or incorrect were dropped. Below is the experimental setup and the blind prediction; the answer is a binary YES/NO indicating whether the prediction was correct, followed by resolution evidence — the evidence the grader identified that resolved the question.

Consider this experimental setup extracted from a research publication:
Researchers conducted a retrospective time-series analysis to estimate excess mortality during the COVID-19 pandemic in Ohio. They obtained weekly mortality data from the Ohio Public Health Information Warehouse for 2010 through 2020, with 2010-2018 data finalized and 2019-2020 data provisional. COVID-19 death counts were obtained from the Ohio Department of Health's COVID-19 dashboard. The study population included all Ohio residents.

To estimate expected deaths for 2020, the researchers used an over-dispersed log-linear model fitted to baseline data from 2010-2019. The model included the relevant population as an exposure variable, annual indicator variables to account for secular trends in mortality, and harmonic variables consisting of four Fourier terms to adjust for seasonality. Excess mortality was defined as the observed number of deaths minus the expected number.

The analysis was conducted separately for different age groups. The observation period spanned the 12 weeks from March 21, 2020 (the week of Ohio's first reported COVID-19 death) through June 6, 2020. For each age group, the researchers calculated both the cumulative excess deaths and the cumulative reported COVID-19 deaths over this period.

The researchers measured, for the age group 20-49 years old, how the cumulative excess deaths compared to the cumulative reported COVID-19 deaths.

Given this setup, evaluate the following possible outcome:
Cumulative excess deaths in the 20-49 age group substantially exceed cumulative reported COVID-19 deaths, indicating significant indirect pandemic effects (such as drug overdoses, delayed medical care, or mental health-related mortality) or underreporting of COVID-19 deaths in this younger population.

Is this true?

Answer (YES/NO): YES